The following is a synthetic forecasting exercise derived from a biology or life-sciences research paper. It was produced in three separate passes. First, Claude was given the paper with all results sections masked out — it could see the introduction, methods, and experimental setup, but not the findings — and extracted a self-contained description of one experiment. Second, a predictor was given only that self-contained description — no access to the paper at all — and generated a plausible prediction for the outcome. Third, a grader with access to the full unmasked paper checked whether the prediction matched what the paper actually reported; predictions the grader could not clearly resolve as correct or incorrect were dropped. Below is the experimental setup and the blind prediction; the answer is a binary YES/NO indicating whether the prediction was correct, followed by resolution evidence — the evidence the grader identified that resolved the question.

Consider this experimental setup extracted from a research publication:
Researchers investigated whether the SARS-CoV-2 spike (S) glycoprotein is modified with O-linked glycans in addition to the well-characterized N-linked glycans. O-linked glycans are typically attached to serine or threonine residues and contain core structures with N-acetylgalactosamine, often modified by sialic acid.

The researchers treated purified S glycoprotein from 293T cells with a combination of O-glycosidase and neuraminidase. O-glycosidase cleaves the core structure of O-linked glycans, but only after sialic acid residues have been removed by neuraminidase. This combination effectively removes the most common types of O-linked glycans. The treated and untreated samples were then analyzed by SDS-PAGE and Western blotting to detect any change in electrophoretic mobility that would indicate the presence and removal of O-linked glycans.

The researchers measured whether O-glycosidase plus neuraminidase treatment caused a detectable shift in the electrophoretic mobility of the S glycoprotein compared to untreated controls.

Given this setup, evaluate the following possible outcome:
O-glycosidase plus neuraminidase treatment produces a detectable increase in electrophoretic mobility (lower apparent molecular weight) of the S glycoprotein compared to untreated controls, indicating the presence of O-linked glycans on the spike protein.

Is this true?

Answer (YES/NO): NO